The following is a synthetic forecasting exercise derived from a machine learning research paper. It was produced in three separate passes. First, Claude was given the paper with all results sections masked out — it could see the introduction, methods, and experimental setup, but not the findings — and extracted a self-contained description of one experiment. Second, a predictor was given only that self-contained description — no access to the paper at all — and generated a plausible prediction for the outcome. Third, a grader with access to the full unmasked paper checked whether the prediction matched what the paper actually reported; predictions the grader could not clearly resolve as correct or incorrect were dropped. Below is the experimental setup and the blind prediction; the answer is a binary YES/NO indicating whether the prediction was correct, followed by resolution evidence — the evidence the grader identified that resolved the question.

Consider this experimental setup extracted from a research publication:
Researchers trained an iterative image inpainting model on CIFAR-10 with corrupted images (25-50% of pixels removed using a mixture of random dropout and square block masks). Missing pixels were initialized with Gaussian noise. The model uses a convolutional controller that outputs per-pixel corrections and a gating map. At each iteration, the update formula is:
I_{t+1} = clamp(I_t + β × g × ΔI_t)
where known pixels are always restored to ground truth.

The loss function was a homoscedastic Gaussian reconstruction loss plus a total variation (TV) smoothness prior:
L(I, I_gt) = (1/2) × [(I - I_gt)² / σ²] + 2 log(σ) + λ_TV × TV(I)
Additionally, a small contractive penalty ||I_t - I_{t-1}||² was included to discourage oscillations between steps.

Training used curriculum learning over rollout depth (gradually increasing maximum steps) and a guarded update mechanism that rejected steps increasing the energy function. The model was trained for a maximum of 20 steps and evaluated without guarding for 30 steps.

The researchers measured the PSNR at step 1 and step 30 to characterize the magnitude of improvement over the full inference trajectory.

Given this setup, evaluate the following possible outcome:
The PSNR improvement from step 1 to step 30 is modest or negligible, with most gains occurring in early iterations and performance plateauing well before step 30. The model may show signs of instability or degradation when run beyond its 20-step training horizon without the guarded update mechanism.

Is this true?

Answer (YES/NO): NO